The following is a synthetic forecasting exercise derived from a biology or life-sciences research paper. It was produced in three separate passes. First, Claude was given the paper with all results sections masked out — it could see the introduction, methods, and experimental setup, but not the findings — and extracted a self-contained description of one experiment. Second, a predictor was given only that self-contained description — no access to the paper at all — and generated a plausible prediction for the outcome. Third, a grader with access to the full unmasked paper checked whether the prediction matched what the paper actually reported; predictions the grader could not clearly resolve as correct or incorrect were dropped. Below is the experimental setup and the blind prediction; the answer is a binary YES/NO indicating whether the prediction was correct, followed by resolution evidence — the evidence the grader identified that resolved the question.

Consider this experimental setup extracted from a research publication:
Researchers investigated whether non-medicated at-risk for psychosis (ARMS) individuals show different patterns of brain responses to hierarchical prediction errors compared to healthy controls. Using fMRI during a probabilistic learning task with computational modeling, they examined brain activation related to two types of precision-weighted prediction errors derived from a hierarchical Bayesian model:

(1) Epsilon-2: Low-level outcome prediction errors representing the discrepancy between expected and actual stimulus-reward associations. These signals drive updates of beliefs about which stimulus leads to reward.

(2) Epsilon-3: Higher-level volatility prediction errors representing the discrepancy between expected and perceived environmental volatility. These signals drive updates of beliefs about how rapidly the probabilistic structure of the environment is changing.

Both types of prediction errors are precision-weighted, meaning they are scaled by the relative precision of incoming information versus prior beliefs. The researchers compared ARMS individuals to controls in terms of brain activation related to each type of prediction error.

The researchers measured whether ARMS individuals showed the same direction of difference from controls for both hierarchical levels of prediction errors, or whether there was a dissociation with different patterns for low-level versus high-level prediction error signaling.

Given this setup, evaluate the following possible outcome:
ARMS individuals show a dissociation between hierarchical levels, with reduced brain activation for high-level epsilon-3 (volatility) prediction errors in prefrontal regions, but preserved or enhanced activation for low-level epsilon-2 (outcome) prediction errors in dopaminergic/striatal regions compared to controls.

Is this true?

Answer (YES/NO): NO